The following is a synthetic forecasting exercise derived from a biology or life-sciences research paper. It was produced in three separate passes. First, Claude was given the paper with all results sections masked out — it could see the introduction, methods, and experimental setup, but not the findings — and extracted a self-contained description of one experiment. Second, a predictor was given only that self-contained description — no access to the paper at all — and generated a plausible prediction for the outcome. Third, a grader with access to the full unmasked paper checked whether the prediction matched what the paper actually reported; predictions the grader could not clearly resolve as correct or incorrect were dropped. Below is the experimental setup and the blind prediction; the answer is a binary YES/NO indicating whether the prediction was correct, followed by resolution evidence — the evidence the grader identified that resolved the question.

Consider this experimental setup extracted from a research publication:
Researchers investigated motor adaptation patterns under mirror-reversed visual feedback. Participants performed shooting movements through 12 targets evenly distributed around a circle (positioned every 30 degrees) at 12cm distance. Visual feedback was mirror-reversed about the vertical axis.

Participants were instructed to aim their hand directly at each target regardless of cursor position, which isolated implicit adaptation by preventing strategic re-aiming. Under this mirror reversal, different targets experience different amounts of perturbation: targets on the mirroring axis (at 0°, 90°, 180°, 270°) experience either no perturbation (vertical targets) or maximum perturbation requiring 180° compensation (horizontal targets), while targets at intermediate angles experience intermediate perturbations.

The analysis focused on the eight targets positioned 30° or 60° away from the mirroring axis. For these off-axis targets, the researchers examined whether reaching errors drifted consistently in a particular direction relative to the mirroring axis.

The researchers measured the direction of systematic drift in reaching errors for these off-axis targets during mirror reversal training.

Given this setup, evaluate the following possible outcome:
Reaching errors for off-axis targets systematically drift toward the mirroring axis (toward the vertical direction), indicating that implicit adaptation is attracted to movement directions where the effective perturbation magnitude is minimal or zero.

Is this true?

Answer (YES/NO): NO